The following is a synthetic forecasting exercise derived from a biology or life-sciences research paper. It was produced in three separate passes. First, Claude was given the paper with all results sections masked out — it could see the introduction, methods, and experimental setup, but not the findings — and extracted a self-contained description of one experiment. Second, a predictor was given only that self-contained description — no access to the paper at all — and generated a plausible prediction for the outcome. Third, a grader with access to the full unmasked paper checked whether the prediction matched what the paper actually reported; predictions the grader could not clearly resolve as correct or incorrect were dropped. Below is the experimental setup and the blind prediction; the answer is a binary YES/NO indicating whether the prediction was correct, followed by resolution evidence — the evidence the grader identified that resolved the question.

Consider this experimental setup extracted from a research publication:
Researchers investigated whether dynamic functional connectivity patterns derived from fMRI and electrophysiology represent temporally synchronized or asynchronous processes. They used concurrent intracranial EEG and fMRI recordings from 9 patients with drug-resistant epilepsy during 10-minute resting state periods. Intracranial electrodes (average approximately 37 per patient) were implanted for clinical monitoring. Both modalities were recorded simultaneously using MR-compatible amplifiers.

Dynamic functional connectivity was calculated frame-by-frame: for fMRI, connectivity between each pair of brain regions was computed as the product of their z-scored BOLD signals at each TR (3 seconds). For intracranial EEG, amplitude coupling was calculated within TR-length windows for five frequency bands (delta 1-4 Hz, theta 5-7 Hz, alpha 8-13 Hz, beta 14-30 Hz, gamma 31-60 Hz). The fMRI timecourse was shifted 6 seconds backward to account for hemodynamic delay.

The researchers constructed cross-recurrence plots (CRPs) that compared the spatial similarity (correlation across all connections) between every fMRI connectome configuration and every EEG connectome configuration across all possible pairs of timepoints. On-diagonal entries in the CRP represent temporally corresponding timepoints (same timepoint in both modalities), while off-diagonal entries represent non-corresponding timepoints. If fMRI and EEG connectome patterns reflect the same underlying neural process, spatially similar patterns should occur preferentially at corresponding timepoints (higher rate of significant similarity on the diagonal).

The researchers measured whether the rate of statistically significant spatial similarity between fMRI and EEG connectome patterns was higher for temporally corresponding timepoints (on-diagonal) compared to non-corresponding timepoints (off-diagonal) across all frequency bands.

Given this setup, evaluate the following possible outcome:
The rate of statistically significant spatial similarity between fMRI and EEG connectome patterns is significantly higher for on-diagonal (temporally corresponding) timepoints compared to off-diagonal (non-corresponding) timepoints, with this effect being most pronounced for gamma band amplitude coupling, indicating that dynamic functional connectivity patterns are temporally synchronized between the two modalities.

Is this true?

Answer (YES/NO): NO